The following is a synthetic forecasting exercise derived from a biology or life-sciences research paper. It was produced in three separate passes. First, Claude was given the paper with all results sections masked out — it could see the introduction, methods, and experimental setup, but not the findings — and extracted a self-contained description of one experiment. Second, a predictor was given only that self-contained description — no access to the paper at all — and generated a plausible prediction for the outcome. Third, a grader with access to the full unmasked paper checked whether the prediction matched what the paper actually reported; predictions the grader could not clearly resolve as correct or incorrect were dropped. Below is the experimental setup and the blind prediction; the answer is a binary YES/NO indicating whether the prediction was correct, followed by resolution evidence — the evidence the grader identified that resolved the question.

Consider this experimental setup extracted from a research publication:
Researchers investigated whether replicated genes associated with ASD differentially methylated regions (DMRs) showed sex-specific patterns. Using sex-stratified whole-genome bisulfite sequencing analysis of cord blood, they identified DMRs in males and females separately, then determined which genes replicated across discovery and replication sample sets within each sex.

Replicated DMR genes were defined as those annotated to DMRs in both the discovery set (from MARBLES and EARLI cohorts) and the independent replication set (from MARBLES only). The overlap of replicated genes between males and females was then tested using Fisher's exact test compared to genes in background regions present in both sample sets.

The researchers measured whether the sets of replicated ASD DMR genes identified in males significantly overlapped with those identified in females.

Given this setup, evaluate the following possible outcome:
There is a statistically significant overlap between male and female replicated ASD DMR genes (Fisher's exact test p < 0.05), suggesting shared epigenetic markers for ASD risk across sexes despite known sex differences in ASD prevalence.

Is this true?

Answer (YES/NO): YES